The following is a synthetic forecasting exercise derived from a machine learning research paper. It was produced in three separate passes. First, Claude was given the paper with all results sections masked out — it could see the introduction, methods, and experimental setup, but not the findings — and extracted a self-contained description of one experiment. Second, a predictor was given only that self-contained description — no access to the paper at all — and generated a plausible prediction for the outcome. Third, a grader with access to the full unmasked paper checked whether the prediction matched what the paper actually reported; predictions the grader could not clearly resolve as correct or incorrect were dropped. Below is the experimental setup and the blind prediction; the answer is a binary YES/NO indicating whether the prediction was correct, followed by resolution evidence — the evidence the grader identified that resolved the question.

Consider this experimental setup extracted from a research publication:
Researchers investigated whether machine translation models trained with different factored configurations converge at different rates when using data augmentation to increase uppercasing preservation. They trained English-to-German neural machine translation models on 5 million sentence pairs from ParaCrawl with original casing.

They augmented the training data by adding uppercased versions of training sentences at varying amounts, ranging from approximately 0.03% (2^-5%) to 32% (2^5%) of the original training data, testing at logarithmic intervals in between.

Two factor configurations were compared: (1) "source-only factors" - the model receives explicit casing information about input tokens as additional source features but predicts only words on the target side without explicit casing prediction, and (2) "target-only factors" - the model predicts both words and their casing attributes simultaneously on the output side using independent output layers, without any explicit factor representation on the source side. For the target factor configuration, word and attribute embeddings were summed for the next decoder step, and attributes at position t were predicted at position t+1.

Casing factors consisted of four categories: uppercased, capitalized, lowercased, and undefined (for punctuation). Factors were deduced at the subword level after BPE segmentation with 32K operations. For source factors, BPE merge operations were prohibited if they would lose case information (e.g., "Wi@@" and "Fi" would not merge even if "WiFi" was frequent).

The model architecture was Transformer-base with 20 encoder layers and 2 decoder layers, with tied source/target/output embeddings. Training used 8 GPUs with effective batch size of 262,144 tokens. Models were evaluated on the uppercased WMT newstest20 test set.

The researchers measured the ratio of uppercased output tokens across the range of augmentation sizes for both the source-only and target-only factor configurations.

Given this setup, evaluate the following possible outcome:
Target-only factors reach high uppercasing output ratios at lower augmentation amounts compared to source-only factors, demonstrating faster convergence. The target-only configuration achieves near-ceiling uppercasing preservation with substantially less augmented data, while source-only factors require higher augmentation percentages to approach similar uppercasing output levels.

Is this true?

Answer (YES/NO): YES